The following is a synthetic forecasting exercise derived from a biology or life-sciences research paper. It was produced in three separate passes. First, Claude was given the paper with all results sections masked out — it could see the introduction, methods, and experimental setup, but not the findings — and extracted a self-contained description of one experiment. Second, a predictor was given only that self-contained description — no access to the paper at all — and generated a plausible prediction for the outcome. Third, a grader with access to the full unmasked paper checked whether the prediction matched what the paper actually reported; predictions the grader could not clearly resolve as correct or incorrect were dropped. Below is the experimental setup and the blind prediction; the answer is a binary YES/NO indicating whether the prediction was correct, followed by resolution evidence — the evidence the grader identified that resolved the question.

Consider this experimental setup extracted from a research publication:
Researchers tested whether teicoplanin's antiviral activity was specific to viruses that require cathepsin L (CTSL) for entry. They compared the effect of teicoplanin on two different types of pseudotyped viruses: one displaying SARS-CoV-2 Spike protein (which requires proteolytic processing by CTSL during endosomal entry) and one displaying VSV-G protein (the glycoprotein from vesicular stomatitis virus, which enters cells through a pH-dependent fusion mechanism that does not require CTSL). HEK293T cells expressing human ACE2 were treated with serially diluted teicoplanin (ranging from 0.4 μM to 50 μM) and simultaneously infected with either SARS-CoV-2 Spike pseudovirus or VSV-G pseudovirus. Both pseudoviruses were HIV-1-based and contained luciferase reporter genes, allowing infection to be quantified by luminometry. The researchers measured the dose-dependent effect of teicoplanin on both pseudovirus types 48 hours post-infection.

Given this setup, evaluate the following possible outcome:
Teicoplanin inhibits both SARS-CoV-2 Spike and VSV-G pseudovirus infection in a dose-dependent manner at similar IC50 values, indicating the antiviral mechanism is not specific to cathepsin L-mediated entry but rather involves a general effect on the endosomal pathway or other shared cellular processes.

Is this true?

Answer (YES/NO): NO